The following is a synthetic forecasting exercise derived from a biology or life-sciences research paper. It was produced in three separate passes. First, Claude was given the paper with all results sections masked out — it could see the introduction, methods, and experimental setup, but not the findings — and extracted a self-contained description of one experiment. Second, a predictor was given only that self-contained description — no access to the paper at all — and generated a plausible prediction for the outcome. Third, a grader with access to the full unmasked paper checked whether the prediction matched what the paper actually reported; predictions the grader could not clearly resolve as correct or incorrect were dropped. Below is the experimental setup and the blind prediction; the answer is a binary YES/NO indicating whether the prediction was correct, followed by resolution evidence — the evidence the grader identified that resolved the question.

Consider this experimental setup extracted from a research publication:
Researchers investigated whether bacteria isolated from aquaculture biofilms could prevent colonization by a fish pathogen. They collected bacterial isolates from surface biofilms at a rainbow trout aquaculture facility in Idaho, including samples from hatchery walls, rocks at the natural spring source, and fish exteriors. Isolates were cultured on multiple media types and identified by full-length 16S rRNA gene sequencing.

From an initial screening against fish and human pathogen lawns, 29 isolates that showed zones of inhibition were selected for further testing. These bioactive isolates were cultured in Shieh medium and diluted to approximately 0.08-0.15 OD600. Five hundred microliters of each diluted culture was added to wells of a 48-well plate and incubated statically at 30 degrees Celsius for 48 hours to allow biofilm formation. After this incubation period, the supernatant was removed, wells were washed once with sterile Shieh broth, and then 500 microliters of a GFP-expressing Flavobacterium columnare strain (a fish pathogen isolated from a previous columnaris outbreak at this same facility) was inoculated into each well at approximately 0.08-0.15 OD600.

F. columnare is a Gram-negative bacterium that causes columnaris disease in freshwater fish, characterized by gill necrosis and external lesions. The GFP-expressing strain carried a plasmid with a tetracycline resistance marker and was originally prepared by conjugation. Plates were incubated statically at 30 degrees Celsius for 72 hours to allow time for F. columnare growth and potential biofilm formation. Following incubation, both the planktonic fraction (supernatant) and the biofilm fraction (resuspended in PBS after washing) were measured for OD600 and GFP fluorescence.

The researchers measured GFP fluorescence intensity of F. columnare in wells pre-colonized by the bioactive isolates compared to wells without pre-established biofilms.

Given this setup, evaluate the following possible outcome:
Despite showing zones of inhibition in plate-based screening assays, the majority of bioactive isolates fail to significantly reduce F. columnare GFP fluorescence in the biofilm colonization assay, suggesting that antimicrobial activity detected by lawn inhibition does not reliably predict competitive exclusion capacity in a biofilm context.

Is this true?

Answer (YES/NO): YES